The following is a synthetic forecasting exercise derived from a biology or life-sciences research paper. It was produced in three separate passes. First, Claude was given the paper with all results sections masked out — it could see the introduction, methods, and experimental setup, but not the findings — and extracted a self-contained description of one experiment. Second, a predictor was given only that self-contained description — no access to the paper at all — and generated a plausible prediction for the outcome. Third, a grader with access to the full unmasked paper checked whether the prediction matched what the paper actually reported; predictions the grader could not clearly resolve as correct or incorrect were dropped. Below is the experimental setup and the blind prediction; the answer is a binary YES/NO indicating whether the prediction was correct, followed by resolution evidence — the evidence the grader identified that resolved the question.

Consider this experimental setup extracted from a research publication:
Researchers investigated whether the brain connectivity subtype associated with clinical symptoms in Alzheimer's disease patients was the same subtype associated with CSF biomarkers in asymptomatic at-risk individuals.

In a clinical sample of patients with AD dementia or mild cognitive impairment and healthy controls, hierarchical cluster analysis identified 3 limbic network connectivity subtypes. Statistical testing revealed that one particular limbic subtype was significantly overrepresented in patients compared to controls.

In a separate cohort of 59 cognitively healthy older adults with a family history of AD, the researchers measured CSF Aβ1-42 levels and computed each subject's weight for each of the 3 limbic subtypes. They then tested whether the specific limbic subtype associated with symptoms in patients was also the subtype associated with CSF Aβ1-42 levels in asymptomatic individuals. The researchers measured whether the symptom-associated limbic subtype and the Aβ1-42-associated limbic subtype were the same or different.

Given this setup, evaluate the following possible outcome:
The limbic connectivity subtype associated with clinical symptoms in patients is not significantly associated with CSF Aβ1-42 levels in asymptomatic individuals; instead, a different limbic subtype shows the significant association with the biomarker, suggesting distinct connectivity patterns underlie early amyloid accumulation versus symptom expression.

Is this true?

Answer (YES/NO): YES